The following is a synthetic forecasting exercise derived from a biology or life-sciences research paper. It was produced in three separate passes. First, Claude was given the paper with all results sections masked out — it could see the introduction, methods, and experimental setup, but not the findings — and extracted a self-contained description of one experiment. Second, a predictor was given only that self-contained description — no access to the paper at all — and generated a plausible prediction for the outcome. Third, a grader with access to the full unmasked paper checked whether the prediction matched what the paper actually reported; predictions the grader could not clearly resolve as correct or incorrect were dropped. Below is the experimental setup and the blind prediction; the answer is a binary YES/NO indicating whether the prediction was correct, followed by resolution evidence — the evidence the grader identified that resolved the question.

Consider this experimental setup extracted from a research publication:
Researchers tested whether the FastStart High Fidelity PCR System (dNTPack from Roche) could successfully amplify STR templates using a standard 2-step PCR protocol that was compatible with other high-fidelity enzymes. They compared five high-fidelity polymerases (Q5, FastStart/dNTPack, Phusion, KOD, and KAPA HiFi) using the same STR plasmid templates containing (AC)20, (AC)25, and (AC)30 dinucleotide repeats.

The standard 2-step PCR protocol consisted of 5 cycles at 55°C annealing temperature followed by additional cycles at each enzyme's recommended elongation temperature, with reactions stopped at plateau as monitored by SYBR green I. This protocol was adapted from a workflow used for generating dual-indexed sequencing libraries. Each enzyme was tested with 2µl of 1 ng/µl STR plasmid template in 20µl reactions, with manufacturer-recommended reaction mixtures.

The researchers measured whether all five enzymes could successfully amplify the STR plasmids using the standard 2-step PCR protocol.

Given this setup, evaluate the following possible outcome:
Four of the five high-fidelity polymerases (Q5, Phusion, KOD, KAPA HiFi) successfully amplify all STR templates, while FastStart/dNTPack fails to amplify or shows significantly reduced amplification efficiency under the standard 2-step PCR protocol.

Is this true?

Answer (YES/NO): YES